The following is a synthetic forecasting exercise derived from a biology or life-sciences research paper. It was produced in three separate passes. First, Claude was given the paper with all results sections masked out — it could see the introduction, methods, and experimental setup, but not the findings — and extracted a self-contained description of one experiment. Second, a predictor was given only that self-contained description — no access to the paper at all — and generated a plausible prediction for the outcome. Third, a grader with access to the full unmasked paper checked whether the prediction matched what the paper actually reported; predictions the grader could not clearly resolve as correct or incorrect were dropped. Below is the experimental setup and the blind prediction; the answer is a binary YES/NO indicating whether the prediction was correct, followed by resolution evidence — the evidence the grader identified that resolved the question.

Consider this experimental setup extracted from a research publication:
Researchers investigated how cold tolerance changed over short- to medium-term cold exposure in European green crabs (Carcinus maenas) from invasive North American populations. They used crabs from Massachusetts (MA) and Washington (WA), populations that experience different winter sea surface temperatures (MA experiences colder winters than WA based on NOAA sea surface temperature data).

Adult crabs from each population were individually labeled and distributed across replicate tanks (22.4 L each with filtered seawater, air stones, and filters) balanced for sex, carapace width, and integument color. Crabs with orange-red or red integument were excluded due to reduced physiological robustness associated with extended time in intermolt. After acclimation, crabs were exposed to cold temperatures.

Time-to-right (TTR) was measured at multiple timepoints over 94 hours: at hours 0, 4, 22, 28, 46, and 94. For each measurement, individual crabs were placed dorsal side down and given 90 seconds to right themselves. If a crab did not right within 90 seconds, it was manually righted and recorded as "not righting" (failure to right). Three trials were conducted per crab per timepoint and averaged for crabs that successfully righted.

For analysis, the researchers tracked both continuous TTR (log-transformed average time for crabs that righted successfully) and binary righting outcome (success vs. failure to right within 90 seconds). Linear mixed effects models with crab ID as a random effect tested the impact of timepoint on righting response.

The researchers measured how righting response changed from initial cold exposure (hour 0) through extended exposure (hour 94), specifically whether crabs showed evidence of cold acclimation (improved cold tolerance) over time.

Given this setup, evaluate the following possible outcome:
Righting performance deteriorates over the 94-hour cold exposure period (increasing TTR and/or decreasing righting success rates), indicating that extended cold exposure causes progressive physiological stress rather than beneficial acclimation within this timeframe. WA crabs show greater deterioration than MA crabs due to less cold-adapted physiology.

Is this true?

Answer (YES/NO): NO